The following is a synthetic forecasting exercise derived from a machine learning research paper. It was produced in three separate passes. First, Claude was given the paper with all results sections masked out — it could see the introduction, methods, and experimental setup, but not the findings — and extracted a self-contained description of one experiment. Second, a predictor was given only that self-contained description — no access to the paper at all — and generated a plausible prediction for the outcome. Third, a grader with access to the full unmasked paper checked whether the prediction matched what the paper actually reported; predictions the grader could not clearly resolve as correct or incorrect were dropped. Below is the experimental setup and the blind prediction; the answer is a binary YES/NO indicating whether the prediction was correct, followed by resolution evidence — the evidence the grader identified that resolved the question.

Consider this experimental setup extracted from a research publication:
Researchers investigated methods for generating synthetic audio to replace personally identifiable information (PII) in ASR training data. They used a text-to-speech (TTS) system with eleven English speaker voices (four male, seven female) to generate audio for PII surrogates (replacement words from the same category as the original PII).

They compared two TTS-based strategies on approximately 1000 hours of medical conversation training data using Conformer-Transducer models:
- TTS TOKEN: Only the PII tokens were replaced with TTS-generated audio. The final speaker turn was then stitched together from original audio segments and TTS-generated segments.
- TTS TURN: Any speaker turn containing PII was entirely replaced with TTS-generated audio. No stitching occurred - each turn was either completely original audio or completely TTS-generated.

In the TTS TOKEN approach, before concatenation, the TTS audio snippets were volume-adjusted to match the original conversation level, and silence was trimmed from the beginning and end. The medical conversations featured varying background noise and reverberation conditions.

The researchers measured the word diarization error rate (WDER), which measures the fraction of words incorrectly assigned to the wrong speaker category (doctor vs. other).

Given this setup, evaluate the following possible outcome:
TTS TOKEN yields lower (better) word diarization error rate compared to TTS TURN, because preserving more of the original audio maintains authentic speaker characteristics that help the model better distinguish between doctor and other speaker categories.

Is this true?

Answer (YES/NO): YES